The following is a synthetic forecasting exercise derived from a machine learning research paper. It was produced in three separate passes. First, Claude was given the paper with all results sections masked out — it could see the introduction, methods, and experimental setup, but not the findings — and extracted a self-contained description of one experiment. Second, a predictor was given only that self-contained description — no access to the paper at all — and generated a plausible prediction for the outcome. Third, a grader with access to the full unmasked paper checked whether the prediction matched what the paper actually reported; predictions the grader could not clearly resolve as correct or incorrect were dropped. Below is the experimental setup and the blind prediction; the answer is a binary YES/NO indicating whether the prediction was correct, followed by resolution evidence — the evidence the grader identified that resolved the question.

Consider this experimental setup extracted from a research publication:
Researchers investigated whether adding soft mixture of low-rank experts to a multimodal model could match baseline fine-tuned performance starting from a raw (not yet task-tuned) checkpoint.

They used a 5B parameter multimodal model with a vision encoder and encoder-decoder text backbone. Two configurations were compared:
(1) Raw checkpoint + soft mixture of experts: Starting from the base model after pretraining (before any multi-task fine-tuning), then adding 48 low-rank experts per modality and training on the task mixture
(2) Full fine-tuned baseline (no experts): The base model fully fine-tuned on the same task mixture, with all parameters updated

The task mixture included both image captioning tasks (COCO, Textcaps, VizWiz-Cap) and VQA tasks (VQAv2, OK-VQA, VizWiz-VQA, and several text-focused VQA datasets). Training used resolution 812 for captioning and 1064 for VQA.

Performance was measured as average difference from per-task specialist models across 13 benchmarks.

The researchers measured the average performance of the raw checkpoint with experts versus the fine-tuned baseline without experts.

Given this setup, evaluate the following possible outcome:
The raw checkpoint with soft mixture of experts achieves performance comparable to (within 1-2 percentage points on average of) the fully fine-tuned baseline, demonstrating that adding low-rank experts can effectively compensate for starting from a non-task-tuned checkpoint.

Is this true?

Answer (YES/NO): YES